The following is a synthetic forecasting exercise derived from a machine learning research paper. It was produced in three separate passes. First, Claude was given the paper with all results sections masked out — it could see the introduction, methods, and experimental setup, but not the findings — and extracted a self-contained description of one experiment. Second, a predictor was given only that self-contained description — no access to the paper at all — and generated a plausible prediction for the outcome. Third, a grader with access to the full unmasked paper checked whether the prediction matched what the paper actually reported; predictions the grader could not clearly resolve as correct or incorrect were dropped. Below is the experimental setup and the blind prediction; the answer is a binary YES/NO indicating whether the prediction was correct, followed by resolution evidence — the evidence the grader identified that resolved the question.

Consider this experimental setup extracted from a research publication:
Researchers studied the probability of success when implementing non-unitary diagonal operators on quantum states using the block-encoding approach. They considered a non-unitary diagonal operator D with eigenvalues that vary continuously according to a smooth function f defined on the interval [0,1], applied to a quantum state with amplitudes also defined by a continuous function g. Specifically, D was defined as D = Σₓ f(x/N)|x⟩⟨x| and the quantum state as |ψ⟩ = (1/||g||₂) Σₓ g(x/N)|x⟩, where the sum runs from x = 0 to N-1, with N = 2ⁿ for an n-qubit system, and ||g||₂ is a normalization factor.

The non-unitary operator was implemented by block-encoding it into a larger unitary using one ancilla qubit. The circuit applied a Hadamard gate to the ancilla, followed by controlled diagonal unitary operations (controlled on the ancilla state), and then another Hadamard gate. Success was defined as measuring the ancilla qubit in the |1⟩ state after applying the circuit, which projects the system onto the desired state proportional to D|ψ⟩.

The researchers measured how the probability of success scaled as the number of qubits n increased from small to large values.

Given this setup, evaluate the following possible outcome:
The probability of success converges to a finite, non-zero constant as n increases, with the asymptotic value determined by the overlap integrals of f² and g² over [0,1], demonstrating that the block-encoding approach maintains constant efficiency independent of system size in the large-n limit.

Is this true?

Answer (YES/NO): YES